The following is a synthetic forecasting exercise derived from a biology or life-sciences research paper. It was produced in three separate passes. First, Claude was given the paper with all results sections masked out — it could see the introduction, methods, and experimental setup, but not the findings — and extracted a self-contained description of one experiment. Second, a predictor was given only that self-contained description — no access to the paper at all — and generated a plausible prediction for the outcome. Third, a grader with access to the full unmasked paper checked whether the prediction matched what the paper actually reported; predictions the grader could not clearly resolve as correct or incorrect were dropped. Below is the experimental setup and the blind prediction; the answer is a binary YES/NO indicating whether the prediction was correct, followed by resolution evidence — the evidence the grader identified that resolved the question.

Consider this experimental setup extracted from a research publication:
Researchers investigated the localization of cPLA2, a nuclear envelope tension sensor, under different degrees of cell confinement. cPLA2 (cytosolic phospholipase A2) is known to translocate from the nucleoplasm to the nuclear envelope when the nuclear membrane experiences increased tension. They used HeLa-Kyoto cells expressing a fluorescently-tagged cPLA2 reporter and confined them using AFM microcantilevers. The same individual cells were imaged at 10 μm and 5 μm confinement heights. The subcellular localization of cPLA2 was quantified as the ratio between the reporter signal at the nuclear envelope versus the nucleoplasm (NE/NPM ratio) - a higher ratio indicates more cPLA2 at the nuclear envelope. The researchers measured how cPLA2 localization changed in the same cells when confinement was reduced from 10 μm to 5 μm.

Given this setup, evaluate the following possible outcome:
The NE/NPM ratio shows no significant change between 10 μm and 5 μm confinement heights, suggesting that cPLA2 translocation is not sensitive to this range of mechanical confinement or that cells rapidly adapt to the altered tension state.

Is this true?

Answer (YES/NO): NO